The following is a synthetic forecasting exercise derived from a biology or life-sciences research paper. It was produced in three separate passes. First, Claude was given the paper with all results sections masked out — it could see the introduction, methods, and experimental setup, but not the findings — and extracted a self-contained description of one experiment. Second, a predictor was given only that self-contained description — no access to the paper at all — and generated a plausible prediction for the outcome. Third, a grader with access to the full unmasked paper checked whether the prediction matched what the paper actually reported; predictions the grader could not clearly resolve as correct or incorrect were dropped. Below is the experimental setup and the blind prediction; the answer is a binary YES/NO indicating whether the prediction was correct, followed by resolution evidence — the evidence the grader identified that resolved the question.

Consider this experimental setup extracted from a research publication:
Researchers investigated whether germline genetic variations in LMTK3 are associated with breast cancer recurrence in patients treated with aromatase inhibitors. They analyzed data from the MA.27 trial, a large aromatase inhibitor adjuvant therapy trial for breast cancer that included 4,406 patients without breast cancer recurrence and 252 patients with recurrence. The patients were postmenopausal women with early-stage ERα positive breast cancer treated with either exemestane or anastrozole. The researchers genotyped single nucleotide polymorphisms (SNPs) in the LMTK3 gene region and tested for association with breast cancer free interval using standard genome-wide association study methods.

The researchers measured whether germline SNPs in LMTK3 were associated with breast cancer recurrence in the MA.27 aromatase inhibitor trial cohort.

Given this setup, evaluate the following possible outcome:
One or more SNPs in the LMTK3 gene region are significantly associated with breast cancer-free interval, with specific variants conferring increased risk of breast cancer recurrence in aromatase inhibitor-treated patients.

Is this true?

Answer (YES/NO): NO